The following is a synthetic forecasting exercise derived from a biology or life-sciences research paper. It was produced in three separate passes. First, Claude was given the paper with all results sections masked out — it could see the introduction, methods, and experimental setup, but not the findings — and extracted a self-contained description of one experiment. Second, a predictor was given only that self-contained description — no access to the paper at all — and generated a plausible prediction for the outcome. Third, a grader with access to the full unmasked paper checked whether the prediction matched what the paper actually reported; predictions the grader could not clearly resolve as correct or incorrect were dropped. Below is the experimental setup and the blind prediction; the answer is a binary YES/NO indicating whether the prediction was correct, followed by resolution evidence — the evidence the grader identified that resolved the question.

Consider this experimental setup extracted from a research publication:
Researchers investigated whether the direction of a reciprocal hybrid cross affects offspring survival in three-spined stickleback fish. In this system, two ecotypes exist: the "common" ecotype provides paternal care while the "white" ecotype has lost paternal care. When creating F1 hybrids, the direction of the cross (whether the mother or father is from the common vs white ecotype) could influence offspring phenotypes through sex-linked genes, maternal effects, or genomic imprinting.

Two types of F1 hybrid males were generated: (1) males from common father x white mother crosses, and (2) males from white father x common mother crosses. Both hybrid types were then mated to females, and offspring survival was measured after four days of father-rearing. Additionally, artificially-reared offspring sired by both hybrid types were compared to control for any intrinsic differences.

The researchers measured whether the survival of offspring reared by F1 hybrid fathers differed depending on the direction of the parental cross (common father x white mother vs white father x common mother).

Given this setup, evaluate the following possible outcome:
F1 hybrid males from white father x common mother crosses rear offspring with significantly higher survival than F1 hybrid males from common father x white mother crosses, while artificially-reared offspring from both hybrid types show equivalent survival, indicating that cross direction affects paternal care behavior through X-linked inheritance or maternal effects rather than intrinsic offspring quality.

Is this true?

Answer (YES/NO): NO